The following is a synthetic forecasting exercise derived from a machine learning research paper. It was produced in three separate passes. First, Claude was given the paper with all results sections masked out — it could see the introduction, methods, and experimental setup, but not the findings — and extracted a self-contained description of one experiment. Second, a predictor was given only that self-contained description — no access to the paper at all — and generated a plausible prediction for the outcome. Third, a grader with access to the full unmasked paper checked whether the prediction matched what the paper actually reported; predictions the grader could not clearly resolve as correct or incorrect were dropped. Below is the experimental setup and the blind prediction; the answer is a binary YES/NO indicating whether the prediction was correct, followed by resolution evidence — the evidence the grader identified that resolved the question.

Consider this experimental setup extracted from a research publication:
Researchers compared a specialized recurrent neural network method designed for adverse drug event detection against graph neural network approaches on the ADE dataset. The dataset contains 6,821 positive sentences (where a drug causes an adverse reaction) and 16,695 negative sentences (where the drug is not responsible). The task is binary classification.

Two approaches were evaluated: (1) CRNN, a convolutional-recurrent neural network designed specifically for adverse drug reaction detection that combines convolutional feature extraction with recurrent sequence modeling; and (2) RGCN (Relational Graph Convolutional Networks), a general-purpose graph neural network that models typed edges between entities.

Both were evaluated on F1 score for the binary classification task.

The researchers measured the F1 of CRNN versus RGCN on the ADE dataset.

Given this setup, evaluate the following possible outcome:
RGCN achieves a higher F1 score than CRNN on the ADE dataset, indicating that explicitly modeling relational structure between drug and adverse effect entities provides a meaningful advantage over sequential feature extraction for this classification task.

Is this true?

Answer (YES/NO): NO